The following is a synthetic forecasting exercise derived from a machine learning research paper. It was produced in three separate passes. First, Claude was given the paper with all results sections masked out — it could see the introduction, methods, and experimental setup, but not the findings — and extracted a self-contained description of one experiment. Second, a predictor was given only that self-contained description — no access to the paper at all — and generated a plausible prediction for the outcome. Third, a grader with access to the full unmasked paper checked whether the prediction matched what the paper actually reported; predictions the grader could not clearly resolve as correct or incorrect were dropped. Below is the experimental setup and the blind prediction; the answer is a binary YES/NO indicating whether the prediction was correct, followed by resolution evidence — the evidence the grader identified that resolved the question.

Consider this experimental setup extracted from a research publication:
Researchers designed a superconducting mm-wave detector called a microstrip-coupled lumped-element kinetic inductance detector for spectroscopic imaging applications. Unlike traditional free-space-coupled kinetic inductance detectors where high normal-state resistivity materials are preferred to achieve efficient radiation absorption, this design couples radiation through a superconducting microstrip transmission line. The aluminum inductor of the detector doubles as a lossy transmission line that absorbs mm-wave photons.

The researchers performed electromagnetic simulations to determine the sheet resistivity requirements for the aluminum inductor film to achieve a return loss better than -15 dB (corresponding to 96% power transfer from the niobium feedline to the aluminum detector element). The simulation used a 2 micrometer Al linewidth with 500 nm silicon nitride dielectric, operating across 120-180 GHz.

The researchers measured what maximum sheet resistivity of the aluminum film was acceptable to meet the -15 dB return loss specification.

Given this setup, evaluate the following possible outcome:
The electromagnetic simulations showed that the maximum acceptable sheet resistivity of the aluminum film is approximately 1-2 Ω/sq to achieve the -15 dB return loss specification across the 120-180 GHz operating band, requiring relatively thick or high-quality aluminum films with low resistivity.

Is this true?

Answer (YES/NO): NO